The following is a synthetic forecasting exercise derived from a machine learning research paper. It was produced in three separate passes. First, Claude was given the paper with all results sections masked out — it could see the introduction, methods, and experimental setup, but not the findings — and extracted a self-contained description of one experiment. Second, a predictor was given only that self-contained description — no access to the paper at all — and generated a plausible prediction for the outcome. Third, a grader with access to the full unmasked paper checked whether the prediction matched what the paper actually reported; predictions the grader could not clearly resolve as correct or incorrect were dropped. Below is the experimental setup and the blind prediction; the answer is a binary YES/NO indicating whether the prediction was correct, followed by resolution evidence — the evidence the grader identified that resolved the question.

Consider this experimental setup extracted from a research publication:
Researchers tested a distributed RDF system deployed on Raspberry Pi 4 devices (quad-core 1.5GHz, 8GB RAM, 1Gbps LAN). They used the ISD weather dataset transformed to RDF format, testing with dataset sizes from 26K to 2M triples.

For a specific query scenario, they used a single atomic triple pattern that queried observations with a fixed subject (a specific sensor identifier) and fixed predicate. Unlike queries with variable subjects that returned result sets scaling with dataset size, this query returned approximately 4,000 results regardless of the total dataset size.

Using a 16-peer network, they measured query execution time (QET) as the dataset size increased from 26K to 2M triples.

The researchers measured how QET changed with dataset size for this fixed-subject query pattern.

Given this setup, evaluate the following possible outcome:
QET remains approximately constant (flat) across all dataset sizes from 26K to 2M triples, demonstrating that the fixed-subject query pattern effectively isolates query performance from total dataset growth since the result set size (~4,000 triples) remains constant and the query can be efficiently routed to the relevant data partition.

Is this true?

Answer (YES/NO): YES